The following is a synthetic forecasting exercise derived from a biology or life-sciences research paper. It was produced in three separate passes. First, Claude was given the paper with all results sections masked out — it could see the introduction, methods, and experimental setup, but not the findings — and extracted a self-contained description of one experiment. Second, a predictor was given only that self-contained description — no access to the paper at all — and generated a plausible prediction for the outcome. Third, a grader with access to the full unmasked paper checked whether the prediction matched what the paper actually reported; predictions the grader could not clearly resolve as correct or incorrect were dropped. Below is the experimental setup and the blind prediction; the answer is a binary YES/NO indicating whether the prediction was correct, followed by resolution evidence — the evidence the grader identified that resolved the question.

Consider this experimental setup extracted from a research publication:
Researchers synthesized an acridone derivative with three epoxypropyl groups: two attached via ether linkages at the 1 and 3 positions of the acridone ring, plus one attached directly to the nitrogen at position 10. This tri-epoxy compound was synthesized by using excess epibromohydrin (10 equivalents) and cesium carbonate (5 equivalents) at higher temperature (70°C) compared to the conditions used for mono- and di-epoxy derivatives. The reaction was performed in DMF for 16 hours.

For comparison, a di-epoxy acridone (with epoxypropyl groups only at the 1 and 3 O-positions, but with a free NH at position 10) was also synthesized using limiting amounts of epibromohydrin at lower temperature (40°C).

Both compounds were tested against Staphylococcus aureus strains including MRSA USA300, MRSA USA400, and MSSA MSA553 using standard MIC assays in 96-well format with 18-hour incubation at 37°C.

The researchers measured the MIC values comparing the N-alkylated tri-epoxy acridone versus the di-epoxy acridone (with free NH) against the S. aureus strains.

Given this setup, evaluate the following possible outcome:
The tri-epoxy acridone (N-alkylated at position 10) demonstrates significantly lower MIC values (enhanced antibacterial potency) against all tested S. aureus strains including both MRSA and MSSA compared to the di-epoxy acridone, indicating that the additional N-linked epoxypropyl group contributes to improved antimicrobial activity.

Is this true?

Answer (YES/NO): NO